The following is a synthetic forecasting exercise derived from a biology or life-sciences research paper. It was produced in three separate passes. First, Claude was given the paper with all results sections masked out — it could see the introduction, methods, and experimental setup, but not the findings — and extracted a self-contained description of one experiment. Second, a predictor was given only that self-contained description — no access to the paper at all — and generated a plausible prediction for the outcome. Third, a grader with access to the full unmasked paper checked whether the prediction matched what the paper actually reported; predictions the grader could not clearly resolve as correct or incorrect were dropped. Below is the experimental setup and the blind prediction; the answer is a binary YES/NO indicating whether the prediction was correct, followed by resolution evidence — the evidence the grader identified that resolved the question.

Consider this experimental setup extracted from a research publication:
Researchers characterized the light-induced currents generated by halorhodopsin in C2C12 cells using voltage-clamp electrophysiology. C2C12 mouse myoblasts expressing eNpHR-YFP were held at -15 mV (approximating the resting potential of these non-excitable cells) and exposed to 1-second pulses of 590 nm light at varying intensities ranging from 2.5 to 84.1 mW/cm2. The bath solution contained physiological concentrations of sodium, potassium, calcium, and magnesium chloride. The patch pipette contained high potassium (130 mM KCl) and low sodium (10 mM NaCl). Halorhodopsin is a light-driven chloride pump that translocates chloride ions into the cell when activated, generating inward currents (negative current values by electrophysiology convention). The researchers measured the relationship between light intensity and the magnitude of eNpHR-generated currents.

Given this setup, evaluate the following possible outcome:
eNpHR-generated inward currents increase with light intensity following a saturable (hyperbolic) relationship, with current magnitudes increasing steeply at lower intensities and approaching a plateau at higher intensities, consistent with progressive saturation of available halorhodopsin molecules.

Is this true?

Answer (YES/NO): NO